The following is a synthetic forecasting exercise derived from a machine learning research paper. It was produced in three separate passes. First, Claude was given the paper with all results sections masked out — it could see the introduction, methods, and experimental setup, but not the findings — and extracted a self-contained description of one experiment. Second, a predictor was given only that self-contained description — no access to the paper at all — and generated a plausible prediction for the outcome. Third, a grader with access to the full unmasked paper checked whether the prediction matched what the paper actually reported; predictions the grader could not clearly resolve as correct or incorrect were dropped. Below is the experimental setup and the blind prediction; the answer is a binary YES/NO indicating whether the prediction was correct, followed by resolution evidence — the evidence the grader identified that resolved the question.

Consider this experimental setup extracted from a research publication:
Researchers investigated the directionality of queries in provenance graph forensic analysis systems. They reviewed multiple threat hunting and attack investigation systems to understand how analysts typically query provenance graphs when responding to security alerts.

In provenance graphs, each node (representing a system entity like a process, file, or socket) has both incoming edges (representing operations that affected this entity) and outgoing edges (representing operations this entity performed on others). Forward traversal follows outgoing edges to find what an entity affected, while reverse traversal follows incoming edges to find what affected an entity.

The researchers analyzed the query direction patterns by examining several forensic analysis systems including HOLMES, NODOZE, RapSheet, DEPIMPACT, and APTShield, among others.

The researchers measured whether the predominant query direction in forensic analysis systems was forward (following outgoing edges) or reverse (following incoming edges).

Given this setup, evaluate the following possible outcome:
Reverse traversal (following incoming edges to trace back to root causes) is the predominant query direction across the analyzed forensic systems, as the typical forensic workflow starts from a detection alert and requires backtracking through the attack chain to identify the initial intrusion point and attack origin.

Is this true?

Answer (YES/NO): YES